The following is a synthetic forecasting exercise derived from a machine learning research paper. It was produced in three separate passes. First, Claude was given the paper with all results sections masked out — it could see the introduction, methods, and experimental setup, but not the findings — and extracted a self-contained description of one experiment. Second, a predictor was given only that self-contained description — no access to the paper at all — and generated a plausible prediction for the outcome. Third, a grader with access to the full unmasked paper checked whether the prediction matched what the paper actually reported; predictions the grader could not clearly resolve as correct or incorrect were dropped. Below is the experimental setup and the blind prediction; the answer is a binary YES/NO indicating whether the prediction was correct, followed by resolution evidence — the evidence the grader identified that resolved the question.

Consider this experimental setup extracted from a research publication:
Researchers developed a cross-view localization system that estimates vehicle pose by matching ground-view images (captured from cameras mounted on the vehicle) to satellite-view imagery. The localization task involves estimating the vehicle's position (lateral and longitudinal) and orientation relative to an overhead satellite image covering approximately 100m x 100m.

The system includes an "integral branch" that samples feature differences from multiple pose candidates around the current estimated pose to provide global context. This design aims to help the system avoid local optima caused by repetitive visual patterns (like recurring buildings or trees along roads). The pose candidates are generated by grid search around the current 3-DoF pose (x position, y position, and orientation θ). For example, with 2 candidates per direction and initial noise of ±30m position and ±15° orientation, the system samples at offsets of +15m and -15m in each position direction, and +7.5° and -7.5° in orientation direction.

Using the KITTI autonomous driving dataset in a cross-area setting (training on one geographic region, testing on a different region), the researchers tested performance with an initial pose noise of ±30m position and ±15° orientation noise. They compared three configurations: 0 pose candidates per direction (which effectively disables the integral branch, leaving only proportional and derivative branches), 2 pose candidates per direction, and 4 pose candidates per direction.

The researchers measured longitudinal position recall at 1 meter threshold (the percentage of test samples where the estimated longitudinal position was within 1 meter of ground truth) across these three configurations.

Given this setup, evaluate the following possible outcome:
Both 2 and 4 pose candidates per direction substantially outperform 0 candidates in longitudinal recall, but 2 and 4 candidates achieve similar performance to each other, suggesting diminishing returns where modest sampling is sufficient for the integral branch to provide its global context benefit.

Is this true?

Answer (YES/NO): NO